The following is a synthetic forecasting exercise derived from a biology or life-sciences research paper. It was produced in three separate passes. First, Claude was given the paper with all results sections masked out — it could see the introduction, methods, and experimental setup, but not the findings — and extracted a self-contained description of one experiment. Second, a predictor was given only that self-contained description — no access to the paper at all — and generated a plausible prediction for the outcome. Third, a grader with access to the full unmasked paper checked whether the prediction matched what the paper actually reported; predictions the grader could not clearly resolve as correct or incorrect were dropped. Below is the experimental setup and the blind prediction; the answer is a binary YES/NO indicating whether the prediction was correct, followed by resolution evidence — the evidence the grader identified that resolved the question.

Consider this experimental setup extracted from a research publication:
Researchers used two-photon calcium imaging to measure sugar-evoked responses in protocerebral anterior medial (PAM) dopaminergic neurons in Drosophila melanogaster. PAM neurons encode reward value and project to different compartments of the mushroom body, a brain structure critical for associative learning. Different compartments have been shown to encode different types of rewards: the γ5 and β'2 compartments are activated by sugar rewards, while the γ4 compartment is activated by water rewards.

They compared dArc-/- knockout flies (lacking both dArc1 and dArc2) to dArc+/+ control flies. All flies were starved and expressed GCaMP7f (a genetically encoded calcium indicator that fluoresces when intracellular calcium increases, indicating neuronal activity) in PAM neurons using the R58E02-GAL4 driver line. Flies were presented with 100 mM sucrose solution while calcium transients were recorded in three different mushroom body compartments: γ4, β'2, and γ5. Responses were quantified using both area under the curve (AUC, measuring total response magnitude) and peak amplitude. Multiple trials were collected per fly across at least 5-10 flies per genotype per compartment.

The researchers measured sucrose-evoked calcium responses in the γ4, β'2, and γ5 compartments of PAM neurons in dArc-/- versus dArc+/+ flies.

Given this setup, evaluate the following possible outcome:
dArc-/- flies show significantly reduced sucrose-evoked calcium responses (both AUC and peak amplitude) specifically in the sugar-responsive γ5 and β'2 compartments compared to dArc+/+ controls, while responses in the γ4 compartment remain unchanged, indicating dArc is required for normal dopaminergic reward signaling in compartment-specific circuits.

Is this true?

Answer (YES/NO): NO